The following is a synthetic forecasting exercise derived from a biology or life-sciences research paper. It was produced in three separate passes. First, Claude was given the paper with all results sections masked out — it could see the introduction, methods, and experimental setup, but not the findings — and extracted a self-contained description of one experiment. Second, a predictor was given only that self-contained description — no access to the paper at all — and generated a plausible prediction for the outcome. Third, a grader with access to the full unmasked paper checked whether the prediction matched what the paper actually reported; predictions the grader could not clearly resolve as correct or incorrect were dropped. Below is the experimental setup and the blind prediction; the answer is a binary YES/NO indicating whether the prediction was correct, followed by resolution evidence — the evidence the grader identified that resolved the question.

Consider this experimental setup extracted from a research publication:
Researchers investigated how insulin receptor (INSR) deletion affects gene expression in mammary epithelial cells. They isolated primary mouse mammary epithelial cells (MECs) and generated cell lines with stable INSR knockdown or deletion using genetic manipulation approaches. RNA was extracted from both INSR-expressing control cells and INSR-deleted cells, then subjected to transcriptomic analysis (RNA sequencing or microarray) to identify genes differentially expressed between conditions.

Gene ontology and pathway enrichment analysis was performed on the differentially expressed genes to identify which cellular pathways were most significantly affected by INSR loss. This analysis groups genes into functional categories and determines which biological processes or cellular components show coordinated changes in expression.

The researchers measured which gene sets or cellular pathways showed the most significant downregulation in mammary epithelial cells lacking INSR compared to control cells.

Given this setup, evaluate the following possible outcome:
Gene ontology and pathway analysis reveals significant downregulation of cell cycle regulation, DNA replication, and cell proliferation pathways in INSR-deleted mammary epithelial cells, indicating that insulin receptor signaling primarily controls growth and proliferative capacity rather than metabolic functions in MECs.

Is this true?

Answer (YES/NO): NO